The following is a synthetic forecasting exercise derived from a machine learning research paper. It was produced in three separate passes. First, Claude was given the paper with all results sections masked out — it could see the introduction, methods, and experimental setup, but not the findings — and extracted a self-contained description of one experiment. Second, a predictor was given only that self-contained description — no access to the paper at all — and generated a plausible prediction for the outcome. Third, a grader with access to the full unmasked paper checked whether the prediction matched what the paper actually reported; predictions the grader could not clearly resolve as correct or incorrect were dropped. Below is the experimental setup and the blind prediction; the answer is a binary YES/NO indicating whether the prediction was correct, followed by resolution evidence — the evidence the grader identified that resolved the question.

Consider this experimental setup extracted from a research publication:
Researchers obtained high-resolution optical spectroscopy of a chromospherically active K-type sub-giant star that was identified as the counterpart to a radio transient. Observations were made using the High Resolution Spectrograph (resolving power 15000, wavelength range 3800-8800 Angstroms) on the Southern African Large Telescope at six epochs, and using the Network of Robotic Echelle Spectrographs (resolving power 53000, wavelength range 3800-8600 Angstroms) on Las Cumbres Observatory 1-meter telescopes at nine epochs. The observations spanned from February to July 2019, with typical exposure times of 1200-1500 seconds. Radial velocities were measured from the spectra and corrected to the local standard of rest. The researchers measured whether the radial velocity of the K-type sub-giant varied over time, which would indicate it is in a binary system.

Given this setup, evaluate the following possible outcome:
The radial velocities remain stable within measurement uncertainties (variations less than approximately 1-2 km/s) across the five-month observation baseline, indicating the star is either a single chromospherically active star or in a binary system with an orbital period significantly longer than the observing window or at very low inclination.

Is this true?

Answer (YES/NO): NO